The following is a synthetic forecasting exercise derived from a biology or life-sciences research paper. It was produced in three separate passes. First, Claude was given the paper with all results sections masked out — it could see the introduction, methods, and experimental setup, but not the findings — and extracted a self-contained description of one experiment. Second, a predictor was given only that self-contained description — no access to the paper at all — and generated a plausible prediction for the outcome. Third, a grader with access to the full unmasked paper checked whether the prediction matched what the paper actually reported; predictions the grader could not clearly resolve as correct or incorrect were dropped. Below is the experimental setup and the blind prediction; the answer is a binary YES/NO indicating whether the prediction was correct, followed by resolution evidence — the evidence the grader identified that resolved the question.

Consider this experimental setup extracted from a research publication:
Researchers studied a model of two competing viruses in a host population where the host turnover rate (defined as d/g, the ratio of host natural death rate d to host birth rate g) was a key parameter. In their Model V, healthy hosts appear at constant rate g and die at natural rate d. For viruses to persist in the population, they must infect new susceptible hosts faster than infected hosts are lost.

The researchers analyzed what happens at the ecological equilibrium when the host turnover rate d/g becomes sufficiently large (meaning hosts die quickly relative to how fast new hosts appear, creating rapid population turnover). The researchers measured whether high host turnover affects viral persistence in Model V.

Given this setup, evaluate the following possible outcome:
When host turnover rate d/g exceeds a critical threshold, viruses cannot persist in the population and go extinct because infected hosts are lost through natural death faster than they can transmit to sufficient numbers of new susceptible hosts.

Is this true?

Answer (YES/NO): YES